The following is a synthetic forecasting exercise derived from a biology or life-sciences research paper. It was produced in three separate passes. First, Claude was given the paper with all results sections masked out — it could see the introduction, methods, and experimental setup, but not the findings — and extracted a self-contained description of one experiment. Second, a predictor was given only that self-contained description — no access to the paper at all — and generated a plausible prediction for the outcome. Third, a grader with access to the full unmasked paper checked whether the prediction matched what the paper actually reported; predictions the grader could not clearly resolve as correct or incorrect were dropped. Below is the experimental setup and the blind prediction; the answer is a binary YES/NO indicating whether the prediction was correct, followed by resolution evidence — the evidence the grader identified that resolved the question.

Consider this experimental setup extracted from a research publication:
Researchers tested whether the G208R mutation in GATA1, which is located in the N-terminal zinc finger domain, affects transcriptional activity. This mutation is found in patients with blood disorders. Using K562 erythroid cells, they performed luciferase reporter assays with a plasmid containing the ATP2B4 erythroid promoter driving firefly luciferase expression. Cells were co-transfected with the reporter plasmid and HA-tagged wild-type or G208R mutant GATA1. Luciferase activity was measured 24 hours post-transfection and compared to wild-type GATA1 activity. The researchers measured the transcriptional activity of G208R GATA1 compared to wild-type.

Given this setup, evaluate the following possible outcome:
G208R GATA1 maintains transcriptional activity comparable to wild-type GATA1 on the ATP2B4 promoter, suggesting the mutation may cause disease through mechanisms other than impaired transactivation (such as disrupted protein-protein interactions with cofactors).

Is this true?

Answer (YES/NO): YES